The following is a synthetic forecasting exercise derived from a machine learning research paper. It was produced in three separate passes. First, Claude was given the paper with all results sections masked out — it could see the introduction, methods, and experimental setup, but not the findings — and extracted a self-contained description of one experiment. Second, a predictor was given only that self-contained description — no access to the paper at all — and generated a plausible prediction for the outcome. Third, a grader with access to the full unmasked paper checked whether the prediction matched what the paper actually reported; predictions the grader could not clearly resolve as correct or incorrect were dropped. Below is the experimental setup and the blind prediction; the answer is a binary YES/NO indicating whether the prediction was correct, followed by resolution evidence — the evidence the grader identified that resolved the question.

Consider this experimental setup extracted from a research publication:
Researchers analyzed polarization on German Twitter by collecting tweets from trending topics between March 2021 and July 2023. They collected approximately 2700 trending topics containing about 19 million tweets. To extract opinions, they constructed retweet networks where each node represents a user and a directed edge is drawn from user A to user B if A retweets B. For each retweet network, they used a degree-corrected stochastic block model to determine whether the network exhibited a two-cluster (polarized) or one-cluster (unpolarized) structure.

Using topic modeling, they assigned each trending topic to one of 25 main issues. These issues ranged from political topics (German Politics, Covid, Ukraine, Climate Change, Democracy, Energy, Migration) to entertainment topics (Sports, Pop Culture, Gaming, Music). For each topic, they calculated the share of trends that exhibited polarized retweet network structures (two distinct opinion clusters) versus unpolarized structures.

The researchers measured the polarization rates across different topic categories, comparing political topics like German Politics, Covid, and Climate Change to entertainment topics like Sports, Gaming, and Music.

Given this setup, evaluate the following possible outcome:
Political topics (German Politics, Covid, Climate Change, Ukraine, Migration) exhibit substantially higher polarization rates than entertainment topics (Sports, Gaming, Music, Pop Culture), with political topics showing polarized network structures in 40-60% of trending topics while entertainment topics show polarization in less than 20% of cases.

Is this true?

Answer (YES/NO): NO